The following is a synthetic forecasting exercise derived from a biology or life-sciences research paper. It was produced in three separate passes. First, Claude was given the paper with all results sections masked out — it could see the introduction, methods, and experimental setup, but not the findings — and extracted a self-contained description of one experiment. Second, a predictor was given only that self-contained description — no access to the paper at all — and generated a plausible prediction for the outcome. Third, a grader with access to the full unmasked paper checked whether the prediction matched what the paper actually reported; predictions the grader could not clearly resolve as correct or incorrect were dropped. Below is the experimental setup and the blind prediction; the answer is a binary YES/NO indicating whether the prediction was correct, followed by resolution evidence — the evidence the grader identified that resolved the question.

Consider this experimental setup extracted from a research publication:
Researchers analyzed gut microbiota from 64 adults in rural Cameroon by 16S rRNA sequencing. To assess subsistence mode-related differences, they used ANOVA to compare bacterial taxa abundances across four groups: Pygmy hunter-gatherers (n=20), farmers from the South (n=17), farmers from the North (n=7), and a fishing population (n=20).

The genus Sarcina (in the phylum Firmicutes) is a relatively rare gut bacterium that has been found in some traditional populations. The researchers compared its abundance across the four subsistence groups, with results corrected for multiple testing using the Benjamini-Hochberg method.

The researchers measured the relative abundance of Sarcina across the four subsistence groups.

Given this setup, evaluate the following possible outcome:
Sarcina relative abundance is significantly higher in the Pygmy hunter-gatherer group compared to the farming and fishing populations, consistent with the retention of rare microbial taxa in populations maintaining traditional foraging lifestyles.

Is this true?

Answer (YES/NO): YES